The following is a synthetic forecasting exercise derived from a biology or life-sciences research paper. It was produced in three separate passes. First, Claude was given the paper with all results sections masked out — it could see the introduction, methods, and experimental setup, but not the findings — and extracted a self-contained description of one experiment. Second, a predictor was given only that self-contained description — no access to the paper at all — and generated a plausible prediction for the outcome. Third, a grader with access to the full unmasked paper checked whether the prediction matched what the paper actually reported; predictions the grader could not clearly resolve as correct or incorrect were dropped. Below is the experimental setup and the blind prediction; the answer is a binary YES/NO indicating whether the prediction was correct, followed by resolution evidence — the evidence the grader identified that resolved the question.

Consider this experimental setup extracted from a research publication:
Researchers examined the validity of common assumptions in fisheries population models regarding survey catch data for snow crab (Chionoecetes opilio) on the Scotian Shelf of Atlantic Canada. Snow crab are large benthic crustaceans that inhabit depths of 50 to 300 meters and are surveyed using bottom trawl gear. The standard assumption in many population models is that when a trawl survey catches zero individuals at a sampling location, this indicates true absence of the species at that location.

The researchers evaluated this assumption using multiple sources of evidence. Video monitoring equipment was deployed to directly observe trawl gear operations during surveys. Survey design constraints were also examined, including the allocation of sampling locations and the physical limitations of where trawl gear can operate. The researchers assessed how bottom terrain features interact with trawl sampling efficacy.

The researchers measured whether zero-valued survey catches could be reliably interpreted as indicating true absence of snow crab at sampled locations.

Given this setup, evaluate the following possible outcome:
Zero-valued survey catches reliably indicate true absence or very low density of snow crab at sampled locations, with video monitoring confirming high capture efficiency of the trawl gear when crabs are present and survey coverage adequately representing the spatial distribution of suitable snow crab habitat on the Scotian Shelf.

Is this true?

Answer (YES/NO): NO